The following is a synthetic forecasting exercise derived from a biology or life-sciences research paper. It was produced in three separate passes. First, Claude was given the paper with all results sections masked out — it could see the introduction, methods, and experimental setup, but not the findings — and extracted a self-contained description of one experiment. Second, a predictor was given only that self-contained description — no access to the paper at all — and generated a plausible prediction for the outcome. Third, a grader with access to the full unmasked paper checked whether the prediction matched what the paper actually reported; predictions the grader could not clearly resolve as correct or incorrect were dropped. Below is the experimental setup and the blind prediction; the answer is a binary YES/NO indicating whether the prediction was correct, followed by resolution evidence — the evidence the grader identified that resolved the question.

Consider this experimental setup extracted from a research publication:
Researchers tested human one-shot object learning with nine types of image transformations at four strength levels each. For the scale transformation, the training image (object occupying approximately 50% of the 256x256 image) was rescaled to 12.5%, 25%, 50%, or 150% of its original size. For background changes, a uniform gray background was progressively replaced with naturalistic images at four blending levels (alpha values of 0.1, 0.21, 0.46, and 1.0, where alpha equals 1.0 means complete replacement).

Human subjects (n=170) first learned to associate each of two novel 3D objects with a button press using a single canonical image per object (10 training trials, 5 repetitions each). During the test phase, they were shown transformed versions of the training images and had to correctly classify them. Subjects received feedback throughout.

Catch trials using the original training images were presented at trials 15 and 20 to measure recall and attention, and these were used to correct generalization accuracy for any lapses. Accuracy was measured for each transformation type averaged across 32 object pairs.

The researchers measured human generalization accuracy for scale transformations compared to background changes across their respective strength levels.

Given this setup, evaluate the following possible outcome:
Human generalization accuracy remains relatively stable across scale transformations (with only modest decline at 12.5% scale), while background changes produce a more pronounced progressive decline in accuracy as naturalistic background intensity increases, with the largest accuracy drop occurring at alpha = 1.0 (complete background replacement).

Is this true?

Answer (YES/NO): NO